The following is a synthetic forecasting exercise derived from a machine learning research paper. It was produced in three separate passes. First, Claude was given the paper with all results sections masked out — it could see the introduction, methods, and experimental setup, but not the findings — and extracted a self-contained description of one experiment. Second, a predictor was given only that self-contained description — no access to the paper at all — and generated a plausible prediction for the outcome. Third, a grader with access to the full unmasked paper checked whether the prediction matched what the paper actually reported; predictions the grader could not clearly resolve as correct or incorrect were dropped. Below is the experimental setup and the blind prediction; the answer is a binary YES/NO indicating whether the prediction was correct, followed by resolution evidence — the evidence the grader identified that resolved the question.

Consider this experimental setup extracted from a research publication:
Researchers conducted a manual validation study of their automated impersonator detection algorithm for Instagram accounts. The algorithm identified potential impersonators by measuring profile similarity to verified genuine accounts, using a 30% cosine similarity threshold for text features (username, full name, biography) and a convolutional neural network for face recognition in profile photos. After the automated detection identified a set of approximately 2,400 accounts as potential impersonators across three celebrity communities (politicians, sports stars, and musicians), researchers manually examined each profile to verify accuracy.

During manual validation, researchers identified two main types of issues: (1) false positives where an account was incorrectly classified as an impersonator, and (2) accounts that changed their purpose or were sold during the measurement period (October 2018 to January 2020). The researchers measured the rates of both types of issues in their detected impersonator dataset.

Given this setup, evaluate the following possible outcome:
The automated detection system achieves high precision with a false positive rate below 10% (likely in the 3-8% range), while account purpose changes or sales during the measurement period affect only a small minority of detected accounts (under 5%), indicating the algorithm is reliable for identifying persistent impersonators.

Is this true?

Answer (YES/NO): NO